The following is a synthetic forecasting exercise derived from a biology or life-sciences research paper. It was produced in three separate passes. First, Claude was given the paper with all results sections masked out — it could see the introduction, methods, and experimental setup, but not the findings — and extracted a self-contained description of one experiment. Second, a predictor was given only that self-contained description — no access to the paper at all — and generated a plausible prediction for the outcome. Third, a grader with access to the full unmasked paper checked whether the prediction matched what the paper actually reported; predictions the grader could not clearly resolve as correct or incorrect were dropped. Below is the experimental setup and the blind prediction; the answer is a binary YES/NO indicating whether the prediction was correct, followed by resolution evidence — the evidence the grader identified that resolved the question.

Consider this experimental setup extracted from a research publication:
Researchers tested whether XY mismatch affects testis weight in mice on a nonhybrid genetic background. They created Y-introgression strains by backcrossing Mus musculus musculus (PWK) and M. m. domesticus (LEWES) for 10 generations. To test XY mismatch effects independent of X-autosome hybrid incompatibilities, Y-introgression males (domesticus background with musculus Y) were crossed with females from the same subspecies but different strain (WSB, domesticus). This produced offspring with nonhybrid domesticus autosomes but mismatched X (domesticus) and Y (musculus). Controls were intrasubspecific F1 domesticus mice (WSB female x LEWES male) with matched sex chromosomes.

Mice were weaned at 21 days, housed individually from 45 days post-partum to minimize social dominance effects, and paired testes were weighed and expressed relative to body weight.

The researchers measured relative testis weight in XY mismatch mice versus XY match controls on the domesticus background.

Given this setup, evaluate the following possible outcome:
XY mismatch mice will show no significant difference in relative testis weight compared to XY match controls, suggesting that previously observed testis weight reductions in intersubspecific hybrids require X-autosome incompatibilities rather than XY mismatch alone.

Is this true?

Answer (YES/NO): NO